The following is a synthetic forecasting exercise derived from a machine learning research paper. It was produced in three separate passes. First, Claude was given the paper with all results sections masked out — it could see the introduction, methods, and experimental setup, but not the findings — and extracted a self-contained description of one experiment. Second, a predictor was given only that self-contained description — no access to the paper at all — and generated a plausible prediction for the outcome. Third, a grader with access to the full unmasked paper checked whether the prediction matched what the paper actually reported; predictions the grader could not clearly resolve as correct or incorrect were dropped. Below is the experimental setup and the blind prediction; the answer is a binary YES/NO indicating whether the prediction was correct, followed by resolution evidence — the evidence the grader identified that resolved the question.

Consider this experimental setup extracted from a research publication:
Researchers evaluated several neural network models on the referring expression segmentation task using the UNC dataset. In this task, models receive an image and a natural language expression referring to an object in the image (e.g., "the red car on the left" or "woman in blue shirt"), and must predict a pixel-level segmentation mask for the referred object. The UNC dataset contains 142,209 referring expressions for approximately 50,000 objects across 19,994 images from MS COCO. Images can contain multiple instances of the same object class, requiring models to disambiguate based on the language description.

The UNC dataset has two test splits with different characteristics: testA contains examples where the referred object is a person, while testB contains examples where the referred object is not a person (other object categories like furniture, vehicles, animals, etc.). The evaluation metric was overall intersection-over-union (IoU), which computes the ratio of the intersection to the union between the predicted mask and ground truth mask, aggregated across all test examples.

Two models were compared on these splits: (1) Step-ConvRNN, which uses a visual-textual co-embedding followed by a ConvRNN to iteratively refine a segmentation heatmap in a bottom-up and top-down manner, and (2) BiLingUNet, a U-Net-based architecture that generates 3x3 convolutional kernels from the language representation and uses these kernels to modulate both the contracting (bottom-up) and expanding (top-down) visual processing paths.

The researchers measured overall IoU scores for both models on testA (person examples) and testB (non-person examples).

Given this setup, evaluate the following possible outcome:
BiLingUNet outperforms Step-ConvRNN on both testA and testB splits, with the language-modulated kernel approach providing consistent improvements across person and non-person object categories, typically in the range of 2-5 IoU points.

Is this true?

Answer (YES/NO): NO